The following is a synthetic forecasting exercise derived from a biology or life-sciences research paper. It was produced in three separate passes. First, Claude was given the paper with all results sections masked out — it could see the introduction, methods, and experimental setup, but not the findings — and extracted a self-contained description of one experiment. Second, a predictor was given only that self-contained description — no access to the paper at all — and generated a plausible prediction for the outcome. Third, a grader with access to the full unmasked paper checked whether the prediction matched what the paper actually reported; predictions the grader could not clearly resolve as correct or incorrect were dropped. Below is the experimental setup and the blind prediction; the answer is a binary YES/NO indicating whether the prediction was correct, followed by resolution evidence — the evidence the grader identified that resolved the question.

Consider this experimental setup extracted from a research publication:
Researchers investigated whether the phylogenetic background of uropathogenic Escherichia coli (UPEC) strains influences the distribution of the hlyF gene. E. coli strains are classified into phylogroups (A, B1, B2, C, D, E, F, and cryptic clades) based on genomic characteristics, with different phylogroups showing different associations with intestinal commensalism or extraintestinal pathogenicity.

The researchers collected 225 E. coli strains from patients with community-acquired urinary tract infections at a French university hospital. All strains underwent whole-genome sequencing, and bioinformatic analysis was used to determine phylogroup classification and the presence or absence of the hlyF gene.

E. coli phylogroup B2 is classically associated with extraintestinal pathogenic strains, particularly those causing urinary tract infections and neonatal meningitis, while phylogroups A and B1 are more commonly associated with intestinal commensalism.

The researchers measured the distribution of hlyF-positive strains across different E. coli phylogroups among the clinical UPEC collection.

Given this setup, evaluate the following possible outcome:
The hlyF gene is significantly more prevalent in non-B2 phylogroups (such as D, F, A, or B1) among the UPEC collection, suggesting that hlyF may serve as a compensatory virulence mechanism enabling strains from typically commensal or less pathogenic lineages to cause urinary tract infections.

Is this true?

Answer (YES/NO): NO